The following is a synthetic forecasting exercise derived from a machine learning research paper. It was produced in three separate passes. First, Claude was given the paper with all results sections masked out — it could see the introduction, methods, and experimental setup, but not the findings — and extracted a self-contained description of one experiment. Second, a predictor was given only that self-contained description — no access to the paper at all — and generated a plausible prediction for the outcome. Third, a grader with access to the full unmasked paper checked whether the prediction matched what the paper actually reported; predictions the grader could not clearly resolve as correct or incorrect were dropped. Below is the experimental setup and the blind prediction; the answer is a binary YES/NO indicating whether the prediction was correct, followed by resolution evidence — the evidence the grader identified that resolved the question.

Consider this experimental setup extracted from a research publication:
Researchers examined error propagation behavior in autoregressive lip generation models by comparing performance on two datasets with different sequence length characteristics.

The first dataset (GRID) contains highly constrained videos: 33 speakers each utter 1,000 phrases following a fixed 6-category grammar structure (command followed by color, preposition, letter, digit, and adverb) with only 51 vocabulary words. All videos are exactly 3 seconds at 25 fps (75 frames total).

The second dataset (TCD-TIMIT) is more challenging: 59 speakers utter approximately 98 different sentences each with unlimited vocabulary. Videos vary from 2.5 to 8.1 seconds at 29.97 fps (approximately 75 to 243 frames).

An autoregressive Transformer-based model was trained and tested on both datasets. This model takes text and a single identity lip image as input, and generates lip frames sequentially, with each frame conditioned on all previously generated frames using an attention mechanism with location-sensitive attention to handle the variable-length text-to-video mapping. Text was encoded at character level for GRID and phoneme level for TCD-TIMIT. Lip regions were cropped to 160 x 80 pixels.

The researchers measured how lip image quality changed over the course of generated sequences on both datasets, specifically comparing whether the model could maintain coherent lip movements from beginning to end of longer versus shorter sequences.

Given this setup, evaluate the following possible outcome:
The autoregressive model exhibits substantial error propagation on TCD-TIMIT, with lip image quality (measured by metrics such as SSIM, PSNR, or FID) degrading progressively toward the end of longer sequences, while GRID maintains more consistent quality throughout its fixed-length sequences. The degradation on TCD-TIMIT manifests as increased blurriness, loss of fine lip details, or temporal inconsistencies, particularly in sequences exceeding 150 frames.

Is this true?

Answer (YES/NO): YES